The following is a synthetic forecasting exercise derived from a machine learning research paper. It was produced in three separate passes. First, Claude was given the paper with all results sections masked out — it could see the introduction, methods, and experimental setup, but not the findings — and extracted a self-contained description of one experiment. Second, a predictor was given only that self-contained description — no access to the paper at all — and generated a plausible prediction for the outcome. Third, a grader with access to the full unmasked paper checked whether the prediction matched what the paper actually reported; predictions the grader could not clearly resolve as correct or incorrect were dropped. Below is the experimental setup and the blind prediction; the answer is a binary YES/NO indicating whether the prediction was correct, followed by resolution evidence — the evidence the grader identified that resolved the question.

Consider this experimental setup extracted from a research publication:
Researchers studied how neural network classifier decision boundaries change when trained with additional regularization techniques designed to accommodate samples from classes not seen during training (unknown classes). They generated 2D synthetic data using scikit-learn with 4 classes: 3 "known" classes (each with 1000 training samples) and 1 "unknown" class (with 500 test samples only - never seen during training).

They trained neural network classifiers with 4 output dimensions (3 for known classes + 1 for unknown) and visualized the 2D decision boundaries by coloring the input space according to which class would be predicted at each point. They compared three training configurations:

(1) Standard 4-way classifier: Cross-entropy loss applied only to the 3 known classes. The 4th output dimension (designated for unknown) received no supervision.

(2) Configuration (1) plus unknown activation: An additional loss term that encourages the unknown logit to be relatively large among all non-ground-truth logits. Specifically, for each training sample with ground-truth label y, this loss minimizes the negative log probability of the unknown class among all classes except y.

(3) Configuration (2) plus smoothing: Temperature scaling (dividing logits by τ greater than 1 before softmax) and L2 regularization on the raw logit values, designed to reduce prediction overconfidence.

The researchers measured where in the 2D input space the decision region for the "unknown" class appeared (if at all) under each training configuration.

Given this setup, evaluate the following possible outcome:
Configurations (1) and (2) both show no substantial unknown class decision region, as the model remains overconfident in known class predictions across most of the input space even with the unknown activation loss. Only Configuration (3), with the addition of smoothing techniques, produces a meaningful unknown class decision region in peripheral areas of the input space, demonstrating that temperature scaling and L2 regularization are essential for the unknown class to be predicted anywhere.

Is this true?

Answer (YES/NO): NO